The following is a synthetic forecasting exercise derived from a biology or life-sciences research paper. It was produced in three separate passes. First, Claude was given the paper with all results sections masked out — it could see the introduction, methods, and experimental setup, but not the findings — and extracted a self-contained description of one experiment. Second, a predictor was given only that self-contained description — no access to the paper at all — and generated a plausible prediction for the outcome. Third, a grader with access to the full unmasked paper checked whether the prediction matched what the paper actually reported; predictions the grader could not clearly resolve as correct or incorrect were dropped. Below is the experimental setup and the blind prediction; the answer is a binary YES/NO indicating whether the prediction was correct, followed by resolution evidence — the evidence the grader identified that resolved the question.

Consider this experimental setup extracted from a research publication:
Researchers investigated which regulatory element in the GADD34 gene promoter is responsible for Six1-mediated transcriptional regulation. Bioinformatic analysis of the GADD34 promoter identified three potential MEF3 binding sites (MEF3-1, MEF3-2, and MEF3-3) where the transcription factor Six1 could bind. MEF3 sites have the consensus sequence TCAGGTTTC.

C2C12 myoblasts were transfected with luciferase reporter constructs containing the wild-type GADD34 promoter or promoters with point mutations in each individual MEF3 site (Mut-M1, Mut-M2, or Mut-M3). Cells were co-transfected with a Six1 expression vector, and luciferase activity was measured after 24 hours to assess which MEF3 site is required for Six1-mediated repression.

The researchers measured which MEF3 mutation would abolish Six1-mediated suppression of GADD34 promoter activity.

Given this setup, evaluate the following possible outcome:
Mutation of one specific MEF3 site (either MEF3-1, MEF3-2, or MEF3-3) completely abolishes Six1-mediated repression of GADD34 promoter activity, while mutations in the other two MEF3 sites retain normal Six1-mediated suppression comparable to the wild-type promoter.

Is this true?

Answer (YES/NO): YES